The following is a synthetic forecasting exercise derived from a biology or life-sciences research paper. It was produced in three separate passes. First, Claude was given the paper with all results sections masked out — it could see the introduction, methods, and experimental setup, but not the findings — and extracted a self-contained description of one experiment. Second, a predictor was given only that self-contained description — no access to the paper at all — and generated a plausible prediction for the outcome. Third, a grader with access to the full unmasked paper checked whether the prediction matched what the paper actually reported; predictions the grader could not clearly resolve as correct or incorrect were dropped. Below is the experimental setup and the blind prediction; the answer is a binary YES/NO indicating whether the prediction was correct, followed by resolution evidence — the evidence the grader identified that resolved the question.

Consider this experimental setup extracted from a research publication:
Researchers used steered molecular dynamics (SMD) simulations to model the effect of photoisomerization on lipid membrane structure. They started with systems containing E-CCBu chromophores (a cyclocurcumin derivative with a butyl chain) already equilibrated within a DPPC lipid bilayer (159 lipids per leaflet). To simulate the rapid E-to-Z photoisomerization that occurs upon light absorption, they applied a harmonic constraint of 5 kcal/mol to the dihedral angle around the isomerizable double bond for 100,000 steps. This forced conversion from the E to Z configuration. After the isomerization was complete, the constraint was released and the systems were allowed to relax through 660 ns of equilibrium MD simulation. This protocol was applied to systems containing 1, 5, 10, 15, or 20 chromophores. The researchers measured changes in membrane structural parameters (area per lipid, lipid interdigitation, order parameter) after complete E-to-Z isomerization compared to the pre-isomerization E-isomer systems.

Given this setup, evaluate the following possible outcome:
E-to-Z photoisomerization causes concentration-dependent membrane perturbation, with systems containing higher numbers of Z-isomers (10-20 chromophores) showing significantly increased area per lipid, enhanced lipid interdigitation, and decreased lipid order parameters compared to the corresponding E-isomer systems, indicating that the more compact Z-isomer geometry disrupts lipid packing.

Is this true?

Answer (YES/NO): NO